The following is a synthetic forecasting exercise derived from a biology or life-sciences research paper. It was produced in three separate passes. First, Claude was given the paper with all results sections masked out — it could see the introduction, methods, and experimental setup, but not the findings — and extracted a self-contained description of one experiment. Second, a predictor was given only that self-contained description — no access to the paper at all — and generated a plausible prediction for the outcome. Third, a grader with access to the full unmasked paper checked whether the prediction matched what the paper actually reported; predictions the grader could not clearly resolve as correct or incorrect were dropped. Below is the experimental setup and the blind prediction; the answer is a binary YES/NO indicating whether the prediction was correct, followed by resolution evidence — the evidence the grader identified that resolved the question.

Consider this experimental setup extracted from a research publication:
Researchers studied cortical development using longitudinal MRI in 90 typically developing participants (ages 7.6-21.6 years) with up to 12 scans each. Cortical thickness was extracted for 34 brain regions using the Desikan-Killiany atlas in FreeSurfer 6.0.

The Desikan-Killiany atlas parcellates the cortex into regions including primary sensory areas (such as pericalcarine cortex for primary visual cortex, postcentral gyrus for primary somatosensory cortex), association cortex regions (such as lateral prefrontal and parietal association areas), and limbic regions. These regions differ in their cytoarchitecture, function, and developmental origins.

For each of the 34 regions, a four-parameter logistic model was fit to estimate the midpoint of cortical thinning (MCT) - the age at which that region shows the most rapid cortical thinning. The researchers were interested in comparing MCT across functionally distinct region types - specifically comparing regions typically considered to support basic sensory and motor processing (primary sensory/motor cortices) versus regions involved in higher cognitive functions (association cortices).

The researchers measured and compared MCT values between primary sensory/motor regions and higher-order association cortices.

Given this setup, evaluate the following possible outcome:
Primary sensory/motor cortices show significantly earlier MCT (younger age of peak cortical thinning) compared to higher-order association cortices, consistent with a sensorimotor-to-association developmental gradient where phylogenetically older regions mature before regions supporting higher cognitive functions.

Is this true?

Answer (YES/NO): NO